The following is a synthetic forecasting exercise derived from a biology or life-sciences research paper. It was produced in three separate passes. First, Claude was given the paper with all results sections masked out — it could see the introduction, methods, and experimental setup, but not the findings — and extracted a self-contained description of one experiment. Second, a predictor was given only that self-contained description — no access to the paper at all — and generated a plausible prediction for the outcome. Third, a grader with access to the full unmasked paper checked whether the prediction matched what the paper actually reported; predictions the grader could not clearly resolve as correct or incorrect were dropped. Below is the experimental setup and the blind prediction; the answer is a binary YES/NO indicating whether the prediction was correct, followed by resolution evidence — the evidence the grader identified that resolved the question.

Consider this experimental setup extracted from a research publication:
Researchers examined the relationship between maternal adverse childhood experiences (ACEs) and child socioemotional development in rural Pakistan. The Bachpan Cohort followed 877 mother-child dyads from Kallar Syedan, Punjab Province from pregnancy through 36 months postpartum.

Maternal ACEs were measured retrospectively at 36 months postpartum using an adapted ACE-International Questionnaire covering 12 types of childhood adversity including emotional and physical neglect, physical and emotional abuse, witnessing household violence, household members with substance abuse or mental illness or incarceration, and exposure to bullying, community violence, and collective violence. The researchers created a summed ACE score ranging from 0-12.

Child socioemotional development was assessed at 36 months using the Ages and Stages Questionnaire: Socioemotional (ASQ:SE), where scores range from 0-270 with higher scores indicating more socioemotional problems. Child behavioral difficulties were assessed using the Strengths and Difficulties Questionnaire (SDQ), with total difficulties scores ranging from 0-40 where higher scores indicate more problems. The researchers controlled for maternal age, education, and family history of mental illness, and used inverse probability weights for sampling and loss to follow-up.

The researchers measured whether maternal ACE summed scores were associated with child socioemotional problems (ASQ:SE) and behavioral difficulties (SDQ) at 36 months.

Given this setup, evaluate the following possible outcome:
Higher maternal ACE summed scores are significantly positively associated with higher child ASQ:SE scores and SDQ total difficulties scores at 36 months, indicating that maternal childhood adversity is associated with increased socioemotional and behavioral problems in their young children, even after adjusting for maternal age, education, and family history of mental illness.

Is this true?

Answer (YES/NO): NO